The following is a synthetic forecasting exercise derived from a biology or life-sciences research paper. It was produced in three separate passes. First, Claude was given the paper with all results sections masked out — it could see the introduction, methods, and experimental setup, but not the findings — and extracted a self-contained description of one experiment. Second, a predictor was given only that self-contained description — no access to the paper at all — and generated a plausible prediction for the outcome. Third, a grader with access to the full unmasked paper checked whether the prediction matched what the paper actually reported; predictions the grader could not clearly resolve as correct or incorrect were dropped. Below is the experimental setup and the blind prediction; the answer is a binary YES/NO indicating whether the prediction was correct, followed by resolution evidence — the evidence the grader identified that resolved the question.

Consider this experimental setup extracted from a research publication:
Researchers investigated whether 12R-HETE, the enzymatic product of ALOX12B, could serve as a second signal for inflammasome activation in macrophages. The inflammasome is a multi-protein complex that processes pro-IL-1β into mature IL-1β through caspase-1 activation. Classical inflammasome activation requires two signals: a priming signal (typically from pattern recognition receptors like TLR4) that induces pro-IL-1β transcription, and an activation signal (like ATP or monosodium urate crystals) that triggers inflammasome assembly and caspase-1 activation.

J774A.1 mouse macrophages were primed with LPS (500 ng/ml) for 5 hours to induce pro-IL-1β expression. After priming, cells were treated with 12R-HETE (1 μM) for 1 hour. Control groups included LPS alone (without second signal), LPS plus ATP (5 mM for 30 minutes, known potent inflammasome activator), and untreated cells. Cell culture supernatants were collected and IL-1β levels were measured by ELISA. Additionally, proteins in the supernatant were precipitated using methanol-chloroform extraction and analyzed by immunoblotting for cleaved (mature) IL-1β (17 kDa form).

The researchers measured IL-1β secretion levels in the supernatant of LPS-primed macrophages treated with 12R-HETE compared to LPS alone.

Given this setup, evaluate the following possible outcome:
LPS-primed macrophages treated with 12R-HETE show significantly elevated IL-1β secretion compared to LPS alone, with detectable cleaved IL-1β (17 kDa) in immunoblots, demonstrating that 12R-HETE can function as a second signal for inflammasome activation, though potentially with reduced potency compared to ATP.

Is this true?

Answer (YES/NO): NO